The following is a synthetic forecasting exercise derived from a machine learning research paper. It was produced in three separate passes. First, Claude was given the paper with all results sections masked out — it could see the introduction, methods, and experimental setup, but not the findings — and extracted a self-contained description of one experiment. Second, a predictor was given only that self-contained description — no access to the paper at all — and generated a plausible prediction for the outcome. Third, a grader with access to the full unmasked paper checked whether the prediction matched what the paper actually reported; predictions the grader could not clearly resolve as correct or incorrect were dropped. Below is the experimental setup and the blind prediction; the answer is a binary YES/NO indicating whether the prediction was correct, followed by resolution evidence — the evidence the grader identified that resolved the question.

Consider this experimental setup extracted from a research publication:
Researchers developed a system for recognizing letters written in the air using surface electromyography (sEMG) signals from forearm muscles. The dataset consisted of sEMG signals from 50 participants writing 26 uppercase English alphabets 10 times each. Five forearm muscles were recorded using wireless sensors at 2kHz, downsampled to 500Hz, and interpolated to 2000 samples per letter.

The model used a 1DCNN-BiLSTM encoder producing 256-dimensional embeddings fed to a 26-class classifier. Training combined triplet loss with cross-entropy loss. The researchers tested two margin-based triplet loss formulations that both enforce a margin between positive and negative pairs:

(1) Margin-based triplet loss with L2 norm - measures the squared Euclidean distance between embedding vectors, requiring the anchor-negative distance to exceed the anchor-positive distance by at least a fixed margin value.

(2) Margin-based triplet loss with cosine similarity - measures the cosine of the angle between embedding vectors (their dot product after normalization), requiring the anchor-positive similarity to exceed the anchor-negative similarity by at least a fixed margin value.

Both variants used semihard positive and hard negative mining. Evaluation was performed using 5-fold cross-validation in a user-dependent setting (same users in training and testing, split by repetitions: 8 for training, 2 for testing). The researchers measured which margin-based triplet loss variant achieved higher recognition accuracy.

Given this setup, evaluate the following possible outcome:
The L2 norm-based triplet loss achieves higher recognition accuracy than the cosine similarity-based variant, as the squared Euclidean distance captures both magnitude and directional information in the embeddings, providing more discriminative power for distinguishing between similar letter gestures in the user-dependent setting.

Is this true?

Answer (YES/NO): YES